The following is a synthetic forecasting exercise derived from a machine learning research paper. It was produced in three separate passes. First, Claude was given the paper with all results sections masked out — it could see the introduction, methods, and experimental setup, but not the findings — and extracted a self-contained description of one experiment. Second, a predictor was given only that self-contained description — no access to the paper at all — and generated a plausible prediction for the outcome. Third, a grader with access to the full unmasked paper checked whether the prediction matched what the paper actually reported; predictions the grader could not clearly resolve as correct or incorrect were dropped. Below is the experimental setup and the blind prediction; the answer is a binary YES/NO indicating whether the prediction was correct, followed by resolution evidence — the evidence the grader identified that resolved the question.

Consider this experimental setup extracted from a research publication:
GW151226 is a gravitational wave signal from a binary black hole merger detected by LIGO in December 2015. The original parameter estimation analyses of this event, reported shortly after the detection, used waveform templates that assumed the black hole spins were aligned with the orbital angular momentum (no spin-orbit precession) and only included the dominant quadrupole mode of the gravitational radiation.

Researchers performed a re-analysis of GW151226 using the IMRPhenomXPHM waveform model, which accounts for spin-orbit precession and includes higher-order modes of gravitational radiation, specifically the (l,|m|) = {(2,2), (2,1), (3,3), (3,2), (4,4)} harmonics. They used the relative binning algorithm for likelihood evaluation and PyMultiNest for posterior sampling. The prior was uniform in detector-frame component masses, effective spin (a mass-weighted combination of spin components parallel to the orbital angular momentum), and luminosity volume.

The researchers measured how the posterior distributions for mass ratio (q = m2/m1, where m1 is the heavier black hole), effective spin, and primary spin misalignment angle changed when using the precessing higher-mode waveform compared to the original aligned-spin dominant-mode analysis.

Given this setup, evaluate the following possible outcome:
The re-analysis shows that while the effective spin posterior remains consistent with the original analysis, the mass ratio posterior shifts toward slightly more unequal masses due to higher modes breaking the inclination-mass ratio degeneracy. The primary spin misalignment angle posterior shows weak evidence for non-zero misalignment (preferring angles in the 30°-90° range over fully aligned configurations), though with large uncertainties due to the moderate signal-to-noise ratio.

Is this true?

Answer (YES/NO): NO